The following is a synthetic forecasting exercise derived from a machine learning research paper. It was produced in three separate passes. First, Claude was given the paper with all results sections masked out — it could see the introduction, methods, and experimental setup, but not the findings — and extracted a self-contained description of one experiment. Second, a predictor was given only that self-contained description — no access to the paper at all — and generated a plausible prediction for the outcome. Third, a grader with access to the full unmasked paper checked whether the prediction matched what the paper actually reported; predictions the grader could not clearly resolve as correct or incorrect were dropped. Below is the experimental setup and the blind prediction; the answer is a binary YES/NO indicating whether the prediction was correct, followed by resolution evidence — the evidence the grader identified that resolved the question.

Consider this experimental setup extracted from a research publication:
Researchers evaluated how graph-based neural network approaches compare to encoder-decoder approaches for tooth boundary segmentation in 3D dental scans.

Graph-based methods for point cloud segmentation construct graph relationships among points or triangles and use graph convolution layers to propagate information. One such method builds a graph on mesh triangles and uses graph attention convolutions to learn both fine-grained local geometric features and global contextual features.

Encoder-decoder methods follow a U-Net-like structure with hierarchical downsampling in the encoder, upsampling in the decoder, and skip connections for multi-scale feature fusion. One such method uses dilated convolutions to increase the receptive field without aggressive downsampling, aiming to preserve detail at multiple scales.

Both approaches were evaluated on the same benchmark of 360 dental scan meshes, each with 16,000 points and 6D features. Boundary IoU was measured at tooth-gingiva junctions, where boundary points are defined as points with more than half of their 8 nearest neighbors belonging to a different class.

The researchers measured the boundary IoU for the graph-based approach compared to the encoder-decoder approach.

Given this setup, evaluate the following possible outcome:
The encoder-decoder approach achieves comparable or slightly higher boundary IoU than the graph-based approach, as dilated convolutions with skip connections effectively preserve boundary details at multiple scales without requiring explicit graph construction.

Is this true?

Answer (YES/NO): NO